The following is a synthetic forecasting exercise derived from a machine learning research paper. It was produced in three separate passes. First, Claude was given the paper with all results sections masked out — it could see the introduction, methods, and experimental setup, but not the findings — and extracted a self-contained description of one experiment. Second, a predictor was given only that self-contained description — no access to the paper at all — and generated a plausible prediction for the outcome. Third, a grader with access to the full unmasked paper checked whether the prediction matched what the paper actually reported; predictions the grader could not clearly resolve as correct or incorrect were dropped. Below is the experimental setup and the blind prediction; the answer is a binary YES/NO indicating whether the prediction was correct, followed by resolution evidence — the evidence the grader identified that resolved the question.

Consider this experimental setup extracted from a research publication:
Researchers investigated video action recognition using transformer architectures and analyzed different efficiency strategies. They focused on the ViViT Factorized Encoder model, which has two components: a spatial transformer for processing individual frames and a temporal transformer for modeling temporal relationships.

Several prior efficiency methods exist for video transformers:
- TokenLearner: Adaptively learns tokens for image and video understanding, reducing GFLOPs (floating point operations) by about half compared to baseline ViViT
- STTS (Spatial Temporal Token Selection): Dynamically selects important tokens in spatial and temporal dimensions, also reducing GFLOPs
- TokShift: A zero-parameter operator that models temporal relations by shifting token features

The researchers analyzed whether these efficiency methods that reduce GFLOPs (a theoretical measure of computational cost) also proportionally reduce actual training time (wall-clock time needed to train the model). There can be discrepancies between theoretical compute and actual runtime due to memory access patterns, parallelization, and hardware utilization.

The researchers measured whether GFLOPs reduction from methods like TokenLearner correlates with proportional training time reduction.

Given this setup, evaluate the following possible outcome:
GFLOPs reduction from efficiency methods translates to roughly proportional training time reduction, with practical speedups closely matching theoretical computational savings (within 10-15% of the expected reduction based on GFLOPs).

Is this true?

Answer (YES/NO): NO